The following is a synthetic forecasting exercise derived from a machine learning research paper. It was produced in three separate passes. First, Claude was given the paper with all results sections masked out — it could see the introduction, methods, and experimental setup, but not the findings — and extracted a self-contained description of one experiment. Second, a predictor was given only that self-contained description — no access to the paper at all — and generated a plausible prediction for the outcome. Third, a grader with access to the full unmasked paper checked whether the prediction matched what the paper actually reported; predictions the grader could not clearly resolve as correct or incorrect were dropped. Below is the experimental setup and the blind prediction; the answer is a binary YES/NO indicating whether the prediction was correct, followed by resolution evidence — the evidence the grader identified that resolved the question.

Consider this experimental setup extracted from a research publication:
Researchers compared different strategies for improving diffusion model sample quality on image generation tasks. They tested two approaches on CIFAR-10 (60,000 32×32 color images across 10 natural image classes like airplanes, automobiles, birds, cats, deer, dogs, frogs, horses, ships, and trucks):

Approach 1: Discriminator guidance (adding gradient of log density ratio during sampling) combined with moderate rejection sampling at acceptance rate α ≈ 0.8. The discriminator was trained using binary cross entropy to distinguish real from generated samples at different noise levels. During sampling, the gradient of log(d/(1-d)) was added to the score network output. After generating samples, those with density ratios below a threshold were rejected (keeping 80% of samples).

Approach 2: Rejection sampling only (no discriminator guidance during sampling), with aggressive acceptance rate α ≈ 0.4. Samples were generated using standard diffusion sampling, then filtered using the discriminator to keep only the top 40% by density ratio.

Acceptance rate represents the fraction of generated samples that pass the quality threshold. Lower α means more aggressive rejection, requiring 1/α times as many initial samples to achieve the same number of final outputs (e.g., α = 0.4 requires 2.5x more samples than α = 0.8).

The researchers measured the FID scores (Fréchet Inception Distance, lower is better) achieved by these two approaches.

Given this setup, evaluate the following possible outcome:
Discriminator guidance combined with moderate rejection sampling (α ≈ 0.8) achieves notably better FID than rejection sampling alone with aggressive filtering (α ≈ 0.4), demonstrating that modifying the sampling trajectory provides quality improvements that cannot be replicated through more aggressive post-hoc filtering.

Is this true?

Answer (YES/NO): NO